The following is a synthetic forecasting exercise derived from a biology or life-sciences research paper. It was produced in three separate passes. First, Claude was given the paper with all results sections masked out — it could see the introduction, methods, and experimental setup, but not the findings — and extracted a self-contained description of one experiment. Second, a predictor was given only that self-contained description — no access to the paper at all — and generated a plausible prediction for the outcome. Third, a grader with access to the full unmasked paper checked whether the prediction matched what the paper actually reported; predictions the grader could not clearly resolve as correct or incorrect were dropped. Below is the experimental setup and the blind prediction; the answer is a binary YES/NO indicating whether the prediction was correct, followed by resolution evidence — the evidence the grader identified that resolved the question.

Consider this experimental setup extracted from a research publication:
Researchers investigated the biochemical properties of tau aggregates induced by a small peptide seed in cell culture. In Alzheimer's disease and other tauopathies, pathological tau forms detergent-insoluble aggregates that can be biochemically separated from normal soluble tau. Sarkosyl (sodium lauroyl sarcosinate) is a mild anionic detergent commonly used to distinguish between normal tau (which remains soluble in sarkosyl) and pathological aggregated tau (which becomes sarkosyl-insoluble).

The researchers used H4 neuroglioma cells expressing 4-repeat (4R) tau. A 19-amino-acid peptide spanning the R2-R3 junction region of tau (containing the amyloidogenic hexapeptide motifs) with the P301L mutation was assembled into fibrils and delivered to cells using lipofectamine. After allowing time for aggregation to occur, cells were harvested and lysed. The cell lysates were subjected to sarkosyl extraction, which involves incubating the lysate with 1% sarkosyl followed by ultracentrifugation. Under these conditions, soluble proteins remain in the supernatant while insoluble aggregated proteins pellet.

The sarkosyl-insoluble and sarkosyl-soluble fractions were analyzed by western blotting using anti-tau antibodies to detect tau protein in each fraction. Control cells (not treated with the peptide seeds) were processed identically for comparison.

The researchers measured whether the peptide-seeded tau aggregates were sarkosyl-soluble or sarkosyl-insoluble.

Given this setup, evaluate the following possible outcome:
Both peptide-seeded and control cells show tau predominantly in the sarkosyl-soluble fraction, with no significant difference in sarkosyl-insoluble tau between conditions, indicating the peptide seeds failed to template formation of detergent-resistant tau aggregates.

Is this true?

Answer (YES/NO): NO